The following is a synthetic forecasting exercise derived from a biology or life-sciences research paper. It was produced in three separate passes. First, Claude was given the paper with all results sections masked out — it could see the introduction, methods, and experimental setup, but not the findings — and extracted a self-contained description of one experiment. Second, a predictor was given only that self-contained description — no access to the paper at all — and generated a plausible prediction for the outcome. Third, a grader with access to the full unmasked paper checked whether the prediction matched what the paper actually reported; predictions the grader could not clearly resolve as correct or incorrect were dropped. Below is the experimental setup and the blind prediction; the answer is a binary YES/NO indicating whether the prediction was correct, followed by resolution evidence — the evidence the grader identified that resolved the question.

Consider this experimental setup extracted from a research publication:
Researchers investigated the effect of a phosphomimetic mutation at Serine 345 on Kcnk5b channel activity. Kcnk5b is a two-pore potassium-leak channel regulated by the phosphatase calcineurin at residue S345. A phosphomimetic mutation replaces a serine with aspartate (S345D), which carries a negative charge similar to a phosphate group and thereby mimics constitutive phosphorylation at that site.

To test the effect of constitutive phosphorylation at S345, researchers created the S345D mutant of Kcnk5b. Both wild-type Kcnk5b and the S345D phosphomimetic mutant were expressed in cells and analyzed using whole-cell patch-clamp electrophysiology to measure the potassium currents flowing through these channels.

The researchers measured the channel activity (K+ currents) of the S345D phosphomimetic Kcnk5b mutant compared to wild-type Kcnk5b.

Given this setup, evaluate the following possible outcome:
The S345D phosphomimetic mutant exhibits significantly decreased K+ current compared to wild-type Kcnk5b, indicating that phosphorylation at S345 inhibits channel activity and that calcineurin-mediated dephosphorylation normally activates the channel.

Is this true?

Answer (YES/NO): NO